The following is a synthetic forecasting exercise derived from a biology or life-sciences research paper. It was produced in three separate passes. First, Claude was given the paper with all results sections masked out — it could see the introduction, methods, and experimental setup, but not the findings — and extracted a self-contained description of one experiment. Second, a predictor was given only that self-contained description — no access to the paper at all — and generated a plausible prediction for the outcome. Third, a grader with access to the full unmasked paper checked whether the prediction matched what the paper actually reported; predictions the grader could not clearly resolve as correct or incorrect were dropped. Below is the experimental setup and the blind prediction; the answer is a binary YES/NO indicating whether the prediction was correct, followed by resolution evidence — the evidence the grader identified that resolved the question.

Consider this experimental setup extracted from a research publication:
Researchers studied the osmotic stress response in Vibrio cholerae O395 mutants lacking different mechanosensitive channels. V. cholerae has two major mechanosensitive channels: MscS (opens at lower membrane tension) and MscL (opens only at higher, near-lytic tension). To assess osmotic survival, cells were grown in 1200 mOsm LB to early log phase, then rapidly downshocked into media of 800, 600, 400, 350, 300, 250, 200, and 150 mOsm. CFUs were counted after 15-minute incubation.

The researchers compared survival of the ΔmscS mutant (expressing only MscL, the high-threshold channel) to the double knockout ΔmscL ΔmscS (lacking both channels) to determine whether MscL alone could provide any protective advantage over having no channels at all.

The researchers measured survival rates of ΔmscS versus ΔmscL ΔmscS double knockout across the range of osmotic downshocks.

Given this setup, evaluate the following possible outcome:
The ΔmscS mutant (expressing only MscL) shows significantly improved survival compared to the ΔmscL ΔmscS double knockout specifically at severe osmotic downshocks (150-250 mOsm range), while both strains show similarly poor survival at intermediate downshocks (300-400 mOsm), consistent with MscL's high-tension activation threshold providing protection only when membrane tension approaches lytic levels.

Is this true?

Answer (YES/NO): NO